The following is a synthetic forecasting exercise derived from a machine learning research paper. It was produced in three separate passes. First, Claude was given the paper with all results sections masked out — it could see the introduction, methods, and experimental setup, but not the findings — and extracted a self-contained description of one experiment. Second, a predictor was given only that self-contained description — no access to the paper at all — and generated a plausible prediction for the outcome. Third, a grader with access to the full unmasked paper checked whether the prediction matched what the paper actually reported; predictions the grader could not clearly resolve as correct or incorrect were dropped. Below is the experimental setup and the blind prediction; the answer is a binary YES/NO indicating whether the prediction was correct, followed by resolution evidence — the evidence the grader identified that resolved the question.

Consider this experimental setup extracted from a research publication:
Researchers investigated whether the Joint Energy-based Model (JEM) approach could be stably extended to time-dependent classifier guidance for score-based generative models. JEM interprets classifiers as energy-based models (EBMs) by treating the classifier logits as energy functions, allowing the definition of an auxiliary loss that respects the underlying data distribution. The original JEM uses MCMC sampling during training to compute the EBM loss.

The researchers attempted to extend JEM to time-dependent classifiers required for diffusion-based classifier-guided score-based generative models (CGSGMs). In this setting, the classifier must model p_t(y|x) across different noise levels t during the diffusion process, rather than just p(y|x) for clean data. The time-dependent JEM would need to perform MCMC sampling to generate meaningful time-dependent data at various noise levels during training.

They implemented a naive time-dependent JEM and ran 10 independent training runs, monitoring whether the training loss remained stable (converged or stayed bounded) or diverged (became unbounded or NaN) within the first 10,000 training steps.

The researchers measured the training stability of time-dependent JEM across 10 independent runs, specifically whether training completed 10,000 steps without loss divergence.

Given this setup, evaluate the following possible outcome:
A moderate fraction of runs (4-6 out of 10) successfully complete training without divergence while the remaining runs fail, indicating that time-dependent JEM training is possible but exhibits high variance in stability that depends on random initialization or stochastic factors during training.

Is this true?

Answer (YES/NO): NO